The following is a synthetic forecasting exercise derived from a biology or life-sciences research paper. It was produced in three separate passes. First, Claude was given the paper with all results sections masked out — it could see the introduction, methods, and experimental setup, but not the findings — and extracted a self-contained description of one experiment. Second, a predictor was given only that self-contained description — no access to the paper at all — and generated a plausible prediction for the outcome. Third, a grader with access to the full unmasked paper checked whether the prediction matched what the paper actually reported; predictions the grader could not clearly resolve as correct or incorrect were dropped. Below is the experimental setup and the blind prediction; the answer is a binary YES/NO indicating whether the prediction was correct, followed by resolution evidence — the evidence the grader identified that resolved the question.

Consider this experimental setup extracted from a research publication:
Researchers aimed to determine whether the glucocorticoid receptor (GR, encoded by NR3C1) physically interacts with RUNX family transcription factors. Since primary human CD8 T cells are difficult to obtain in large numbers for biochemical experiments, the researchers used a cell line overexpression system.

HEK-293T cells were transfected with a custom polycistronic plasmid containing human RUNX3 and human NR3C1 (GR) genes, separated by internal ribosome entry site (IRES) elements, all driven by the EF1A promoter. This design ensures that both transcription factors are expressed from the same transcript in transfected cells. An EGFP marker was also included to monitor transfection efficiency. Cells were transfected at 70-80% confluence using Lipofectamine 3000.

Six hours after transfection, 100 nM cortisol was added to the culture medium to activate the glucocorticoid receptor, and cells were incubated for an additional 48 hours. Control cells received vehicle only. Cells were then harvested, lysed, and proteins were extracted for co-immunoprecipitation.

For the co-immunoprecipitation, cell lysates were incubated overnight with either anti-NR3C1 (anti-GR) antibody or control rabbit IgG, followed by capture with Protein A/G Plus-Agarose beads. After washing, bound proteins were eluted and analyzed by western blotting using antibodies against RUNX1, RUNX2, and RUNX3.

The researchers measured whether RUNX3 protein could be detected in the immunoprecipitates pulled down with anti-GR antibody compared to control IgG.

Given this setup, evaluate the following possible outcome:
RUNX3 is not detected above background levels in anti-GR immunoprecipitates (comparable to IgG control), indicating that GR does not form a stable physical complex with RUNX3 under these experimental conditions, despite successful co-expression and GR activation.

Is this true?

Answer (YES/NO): NO